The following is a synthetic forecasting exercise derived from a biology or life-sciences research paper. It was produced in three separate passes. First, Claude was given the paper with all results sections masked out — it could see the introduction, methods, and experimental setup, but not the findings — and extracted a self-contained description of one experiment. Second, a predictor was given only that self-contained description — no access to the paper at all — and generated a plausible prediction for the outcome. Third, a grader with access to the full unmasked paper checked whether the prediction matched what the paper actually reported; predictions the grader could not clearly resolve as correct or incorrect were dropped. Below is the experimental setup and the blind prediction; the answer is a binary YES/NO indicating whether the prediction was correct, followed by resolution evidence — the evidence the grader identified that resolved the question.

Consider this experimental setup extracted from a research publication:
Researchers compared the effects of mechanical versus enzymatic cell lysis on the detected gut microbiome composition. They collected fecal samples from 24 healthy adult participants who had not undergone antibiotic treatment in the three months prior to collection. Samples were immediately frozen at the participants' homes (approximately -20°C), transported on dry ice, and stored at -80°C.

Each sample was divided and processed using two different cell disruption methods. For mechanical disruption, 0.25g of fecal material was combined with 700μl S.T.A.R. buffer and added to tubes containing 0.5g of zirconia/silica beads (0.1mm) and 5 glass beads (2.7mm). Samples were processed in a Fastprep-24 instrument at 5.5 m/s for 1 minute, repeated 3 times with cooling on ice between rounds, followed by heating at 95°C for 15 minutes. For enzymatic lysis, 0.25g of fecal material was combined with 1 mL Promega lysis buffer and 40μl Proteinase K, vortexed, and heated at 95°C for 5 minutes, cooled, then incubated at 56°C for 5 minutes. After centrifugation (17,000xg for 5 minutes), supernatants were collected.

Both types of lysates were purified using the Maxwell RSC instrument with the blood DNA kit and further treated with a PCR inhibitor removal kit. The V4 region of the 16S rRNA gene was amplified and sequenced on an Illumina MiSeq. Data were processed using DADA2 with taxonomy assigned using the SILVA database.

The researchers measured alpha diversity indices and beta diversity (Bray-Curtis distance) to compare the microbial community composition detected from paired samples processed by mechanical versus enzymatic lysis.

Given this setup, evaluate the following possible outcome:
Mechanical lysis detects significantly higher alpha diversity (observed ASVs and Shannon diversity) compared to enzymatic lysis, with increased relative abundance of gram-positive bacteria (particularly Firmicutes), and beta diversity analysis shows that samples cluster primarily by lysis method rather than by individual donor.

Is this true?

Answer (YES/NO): NO